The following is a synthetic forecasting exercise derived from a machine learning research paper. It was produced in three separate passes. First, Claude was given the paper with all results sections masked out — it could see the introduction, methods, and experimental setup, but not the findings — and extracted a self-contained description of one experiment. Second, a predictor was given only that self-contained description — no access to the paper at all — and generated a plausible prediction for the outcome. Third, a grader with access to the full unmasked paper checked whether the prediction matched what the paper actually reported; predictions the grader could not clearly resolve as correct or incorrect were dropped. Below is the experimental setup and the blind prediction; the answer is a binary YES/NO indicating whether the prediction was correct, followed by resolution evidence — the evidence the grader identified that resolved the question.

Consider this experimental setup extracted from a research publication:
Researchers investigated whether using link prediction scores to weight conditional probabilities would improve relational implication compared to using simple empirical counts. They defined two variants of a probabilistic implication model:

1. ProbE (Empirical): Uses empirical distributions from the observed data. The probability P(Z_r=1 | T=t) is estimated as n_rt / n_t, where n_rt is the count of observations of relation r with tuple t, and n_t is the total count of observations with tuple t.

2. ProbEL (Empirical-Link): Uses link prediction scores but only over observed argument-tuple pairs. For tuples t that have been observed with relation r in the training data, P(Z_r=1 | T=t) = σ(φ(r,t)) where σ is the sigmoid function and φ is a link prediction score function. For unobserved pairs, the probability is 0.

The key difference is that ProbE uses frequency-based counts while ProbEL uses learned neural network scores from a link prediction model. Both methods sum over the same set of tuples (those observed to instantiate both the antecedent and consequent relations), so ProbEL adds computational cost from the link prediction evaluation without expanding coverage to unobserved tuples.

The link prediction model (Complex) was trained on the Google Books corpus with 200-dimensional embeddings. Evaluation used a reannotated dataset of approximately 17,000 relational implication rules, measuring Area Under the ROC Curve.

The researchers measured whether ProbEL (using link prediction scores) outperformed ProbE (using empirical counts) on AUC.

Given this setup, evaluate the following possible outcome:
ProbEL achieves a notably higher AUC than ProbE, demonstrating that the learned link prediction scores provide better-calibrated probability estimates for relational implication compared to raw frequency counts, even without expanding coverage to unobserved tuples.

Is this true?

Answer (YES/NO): NO